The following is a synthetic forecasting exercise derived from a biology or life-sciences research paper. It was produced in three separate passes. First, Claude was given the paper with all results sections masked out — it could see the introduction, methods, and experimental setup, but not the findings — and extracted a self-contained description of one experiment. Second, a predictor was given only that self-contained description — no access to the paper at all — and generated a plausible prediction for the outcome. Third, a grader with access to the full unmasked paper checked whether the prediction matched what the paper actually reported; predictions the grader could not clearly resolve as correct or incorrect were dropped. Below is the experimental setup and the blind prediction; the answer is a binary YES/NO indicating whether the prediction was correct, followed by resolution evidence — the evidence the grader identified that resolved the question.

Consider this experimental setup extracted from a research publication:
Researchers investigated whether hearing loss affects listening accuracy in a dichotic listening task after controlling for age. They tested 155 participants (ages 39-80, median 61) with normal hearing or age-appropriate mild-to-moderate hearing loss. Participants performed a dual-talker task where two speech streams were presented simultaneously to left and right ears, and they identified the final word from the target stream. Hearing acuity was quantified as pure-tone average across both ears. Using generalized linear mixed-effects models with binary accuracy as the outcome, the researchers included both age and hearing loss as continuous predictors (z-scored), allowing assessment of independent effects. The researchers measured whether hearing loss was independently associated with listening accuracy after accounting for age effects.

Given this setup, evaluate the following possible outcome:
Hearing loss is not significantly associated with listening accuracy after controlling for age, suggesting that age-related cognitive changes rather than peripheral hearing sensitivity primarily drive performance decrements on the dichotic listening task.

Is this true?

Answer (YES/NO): NO